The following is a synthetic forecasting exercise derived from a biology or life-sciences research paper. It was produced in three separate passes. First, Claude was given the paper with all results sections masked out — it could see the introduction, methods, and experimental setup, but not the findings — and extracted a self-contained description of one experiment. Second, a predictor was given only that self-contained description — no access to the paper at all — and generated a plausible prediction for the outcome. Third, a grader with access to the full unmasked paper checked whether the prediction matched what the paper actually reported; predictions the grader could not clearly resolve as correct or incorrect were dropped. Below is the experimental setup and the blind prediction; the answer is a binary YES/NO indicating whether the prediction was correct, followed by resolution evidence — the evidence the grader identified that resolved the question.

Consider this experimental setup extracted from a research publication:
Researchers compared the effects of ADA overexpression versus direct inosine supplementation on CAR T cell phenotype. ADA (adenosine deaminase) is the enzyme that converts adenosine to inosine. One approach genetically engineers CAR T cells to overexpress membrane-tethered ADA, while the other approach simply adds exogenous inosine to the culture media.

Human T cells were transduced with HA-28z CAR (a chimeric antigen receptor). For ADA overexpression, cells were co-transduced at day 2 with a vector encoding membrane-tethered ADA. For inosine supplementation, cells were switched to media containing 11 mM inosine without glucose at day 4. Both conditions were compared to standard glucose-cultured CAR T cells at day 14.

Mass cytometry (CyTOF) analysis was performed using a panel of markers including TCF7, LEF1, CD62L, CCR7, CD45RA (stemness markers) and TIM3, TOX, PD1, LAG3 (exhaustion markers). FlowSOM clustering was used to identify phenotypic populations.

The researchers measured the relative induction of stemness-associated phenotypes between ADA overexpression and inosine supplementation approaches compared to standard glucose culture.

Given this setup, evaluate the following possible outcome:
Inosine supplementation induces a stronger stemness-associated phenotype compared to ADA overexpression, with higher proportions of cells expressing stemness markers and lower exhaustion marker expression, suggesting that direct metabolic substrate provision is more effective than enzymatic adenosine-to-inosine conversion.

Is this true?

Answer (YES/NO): YES